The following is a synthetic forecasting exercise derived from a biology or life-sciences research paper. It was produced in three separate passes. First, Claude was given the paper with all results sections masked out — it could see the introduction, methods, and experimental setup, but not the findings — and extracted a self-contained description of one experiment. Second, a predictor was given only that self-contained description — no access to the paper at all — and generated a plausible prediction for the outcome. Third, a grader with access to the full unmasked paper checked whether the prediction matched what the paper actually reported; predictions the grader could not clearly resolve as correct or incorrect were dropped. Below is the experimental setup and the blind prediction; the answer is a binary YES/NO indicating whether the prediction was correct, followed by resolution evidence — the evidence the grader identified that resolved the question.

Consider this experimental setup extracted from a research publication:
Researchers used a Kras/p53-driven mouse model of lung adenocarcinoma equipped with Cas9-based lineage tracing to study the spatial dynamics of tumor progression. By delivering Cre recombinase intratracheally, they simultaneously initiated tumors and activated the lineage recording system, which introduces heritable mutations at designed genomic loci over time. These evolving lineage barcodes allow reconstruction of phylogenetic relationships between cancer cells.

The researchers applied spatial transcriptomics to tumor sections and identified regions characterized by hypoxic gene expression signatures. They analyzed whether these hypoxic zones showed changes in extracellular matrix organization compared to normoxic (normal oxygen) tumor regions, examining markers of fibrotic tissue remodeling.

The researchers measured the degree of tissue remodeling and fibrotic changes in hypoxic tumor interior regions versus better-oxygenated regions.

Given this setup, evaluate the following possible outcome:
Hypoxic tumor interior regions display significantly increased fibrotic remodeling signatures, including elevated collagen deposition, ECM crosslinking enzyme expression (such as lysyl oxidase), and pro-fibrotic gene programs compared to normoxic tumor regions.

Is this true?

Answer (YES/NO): YES